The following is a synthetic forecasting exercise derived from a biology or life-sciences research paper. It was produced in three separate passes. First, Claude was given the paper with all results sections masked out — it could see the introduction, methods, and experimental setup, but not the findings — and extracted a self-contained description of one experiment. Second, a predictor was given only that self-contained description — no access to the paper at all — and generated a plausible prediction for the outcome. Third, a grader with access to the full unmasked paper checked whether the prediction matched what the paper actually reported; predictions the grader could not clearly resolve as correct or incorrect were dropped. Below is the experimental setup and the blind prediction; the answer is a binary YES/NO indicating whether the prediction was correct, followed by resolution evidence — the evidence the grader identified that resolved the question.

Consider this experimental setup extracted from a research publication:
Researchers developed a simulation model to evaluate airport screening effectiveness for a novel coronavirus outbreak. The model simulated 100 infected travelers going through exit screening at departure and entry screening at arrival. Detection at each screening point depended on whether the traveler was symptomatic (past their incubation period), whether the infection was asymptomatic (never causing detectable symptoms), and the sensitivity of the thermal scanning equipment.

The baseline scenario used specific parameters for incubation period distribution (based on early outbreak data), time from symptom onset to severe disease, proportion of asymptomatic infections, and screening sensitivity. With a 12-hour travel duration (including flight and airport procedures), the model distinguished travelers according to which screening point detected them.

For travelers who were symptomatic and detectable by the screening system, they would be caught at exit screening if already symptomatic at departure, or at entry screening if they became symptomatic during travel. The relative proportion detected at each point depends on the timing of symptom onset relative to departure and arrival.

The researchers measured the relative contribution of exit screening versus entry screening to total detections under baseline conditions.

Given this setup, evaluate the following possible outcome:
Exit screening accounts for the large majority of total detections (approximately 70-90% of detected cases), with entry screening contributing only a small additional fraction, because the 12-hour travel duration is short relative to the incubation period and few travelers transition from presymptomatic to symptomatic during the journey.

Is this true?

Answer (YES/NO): YES